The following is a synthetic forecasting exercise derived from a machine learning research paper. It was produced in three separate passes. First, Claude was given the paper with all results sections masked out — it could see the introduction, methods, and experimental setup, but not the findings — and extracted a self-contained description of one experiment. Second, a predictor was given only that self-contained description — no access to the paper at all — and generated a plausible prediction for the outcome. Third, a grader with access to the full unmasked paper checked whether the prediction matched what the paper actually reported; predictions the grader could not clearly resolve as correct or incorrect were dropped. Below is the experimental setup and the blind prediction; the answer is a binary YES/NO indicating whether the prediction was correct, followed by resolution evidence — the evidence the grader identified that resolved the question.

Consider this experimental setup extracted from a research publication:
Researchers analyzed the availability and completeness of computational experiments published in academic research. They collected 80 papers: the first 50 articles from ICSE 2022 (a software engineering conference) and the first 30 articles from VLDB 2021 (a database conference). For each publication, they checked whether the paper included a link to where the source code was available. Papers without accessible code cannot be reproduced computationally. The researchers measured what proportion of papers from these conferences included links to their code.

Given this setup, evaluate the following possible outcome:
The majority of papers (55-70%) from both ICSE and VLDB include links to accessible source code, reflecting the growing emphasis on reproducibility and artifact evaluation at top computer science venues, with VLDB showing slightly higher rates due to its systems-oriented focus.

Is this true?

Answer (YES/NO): NO